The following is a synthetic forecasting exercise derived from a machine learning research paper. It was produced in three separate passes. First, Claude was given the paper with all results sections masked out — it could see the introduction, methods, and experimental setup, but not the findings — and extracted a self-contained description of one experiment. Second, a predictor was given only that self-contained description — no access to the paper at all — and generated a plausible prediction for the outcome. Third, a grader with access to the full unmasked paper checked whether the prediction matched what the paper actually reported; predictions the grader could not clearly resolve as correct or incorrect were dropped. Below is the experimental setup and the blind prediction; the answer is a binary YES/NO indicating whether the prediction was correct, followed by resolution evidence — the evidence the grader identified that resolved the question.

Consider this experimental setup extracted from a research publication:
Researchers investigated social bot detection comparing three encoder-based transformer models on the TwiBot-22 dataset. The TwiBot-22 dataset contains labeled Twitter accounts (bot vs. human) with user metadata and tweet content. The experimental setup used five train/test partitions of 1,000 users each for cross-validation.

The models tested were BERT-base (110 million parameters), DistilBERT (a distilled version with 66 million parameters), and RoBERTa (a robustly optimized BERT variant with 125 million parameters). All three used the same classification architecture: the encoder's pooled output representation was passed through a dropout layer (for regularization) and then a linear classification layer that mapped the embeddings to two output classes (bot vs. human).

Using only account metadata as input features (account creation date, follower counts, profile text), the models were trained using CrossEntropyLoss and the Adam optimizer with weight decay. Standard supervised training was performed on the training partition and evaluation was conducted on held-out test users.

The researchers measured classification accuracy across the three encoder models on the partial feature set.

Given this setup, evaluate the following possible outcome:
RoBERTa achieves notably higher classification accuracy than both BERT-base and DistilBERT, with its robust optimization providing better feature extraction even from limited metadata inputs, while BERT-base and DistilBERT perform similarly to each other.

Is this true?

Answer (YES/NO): NO